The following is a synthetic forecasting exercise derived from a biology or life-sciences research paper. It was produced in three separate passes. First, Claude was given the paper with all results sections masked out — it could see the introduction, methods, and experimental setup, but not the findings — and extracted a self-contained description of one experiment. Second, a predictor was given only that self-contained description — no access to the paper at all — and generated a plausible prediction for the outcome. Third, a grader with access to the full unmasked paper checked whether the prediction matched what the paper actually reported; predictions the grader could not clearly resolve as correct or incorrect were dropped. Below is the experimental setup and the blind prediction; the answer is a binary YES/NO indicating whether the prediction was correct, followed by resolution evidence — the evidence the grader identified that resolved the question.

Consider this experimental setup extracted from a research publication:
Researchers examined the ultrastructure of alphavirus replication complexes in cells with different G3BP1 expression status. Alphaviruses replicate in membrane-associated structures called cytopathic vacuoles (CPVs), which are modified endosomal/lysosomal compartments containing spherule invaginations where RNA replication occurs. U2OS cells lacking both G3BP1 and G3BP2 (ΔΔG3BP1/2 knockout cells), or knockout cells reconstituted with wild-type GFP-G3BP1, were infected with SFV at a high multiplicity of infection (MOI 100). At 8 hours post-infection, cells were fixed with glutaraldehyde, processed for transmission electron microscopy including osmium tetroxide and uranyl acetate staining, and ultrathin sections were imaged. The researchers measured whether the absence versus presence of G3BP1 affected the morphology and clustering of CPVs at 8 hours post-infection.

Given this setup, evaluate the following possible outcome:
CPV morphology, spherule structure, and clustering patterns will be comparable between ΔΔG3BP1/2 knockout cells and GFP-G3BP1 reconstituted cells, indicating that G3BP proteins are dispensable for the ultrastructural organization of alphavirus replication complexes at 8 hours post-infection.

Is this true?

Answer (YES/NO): NO